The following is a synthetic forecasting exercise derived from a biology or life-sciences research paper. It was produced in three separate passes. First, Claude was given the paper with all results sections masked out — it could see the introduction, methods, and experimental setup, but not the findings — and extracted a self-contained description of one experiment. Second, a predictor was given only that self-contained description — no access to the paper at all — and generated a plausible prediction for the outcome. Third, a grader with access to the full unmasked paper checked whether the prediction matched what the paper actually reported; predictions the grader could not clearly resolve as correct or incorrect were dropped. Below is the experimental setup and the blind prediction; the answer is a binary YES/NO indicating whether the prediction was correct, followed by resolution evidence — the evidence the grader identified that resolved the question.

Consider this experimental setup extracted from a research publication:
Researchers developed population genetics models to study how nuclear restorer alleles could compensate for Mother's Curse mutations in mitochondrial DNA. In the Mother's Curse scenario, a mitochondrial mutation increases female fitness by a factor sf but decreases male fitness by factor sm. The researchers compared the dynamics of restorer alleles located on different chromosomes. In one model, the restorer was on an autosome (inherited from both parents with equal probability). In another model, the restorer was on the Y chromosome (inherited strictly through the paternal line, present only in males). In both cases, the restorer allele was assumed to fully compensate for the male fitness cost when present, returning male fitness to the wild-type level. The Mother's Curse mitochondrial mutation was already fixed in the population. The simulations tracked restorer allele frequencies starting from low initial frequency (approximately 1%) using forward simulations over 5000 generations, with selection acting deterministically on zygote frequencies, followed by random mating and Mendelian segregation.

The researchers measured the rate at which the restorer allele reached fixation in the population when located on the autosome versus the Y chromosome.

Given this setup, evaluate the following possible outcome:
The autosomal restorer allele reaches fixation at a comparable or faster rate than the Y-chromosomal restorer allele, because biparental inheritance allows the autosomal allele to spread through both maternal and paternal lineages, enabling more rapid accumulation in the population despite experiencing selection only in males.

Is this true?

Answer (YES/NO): NO